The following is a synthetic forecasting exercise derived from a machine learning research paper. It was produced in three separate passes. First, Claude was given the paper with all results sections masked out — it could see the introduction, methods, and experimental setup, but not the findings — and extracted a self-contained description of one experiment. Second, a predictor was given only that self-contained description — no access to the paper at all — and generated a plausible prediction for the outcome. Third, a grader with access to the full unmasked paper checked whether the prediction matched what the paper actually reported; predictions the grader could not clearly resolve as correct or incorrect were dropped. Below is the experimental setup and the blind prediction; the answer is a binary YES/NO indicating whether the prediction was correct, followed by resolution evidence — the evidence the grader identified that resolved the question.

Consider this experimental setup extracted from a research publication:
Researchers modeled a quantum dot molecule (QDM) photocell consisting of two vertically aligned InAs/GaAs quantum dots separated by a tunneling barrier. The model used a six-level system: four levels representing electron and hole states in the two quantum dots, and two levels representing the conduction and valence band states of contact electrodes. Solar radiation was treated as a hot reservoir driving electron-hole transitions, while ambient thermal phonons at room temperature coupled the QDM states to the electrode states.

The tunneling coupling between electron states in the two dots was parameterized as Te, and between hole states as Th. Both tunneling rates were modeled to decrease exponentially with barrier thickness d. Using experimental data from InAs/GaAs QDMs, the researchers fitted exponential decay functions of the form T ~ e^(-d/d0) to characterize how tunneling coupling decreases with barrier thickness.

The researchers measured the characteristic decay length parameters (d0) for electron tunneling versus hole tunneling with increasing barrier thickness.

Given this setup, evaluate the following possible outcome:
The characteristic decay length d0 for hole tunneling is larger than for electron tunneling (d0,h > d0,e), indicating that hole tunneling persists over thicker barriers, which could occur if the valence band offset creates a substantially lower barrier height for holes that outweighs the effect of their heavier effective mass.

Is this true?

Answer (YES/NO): NO